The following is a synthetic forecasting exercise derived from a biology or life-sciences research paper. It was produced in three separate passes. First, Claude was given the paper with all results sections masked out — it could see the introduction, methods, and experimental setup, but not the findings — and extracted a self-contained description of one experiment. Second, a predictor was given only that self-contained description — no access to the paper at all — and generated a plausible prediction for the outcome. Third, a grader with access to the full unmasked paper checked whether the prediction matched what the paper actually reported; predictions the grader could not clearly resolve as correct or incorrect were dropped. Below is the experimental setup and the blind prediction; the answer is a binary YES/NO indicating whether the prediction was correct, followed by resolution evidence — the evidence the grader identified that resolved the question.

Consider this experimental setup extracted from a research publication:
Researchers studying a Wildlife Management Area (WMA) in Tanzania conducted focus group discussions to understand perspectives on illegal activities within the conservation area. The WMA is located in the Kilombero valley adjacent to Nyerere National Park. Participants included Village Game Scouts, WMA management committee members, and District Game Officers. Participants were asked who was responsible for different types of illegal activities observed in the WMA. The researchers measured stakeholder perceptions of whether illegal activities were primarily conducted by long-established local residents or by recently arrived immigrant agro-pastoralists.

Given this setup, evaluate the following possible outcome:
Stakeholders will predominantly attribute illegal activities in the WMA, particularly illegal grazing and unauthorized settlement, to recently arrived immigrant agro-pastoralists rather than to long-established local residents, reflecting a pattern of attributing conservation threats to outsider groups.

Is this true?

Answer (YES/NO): YES